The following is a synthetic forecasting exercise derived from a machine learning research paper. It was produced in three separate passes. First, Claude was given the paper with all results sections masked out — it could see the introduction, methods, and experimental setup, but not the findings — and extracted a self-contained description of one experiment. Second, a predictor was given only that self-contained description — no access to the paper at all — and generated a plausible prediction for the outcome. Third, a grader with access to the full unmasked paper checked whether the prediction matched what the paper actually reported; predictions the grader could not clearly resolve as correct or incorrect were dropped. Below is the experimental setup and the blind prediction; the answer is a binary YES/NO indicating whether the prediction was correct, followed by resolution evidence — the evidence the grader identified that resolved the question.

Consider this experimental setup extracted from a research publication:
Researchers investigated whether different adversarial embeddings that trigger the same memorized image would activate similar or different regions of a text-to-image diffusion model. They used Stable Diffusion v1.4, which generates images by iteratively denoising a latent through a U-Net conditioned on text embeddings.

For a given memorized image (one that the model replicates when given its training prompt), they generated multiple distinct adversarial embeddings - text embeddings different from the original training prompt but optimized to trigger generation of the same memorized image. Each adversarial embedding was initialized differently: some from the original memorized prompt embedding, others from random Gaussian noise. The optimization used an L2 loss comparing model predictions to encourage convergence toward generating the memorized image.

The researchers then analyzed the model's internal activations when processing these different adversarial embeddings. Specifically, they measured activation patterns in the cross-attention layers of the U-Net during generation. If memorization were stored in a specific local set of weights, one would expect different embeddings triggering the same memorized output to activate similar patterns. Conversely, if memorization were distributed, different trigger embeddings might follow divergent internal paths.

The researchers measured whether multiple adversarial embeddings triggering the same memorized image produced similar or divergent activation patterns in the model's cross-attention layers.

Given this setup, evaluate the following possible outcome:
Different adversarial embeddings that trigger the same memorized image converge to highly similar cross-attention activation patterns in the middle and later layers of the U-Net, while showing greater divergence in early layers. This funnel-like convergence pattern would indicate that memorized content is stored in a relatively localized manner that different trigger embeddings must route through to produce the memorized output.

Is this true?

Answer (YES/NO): NO